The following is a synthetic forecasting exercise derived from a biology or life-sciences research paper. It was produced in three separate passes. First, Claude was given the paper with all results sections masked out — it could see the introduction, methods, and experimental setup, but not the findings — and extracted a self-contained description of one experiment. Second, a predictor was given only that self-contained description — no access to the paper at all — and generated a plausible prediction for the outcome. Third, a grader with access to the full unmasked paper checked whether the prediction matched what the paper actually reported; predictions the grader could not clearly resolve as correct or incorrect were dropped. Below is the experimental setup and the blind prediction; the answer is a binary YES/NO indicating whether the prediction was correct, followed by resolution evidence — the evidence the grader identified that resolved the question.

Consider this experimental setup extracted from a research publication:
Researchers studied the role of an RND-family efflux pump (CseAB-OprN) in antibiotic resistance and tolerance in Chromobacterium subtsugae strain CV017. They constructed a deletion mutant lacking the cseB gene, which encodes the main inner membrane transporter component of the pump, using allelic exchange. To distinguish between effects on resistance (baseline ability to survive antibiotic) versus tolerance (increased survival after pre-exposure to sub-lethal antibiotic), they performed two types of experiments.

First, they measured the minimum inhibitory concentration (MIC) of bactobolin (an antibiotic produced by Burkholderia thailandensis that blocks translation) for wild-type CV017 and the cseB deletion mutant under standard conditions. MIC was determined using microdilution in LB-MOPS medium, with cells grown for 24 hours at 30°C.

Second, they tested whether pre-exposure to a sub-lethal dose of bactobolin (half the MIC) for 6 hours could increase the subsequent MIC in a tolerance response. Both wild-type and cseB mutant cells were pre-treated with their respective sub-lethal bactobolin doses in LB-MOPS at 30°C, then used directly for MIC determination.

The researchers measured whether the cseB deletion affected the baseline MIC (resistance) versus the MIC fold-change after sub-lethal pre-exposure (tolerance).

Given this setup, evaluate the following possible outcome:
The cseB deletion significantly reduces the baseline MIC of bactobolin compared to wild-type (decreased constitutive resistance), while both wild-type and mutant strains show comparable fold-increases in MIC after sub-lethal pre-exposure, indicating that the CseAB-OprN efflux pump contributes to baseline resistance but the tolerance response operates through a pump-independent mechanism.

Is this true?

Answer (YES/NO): NO